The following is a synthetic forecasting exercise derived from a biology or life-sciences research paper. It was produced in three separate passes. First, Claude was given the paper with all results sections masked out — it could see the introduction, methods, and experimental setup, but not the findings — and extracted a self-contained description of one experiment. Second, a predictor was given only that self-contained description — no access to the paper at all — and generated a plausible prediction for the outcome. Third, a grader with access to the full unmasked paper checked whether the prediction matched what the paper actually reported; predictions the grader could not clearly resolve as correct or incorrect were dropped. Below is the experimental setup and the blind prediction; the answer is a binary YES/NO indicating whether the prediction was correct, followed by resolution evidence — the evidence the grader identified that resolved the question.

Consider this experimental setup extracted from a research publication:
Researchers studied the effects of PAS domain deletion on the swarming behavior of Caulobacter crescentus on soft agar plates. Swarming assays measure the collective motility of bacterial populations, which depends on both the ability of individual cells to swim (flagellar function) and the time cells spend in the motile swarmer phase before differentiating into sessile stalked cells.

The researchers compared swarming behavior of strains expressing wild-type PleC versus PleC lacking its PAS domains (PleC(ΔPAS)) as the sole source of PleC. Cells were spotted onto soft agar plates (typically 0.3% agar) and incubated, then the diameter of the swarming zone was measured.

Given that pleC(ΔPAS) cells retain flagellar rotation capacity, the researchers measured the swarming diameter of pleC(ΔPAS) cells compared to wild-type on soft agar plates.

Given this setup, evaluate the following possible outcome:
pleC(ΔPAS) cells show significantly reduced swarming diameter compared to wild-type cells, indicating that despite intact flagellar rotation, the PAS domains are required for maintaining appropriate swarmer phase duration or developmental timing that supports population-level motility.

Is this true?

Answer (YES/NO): YES